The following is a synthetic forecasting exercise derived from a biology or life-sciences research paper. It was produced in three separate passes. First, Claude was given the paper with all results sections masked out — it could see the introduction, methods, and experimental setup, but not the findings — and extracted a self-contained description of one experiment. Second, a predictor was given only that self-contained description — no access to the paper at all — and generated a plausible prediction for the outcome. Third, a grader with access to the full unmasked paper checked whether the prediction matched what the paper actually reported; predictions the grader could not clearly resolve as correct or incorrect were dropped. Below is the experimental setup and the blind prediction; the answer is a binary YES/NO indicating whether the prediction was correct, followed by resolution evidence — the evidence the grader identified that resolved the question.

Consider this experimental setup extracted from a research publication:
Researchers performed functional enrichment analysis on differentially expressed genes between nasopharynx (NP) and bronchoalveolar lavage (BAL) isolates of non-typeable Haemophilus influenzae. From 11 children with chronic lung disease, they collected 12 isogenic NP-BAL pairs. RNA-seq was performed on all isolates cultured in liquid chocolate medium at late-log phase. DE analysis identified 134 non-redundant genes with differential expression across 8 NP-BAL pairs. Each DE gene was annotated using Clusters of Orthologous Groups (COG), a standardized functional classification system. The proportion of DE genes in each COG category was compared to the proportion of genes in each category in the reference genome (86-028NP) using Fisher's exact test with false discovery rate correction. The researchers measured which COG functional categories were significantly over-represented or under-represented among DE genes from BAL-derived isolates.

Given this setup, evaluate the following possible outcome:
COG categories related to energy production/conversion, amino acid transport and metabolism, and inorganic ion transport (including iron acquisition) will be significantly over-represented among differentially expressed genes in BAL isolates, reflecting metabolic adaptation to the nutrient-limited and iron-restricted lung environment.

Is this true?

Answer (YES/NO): NO